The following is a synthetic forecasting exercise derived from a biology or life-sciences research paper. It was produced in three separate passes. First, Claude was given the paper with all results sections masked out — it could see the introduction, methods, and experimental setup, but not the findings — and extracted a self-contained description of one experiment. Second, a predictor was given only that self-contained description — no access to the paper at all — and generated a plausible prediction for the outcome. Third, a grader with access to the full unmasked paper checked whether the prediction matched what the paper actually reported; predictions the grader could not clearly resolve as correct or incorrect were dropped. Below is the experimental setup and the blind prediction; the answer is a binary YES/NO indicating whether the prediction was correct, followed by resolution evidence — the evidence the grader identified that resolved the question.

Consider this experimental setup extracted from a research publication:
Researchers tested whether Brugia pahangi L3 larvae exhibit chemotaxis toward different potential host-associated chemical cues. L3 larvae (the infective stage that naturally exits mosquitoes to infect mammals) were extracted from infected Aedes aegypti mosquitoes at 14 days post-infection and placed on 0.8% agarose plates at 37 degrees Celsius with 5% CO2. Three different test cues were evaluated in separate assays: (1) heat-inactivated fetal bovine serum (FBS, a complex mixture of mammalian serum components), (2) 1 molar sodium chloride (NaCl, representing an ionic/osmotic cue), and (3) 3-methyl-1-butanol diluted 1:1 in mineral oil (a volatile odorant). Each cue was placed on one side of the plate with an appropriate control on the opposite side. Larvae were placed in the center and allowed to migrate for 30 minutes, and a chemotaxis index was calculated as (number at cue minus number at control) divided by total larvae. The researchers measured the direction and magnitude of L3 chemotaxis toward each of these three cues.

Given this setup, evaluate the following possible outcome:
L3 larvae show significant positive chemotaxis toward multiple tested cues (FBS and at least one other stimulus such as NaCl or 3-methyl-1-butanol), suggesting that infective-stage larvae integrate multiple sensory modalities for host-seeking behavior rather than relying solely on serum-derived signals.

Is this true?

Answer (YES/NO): YES